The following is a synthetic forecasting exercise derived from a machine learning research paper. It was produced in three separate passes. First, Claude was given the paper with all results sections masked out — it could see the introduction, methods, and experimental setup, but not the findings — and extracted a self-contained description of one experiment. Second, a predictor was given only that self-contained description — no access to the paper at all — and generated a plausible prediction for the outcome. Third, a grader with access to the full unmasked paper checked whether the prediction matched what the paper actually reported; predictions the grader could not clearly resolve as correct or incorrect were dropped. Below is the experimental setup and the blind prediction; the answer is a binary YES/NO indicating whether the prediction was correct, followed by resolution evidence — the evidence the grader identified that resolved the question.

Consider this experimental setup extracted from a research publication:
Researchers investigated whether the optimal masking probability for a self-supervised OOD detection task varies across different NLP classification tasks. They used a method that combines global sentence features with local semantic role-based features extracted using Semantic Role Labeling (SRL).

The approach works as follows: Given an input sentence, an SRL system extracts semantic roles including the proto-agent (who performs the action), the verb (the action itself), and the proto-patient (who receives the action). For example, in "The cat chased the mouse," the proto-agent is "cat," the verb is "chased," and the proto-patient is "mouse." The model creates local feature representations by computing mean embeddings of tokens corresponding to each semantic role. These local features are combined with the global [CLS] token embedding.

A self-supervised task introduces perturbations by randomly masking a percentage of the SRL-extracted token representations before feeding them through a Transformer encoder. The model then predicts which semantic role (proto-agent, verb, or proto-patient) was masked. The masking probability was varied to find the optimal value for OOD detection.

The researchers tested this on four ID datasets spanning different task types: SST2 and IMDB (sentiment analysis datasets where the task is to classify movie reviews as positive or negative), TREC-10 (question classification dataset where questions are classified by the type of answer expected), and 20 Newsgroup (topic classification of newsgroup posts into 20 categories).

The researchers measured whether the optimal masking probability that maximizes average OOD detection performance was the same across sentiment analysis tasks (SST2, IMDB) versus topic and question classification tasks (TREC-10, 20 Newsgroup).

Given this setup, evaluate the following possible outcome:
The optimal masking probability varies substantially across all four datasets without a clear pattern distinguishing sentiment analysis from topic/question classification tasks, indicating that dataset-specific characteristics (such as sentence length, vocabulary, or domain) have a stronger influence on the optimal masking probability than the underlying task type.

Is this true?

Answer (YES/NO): NO